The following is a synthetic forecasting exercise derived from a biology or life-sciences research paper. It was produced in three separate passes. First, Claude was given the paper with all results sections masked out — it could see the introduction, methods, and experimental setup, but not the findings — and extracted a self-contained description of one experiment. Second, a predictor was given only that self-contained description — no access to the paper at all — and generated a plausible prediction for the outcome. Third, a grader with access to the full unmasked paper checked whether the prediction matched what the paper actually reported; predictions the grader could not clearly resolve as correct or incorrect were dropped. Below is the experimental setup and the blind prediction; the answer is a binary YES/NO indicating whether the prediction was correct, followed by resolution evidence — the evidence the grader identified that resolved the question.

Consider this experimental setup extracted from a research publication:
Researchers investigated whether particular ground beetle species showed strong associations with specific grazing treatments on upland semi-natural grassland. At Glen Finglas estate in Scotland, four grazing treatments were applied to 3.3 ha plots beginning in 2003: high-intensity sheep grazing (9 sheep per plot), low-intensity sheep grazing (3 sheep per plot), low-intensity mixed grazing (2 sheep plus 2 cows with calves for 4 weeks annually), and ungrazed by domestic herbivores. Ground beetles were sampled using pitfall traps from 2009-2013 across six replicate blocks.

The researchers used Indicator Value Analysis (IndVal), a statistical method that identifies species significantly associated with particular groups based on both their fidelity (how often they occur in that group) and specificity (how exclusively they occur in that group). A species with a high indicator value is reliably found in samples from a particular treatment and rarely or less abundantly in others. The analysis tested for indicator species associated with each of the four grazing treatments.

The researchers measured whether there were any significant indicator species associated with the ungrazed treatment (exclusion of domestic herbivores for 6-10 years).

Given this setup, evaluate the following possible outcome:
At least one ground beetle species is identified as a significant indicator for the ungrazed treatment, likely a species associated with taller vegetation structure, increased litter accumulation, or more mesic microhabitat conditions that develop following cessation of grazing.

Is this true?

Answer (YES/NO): NO